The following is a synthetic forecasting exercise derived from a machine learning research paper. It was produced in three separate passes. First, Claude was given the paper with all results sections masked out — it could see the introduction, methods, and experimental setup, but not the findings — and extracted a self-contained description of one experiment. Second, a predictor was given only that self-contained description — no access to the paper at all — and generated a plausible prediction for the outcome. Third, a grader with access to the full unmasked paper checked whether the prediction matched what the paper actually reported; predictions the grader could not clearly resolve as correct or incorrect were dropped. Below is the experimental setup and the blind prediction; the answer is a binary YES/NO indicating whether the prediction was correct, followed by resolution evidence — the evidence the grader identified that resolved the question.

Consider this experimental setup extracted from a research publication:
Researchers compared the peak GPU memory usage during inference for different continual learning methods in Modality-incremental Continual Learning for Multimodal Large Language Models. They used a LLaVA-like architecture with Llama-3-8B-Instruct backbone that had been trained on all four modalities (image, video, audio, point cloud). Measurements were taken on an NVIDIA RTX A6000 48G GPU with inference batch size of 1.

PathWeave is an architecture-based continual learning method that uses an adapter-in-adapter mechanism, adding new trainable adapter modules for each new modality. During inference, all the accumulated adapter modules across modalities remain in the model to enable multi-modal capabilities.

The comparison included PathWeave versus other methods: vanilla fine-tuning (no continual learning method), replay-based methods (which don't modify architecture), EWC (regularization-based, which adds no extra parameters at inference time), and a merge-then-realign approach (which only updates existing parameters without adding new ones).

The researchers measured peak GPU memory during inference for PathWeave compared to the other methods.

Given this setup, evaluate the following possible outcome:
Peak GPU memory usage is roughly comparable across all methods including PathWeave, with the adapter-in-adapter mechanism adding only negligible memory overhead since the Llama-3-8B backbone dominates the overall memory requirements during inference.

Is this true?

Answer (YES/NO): NO